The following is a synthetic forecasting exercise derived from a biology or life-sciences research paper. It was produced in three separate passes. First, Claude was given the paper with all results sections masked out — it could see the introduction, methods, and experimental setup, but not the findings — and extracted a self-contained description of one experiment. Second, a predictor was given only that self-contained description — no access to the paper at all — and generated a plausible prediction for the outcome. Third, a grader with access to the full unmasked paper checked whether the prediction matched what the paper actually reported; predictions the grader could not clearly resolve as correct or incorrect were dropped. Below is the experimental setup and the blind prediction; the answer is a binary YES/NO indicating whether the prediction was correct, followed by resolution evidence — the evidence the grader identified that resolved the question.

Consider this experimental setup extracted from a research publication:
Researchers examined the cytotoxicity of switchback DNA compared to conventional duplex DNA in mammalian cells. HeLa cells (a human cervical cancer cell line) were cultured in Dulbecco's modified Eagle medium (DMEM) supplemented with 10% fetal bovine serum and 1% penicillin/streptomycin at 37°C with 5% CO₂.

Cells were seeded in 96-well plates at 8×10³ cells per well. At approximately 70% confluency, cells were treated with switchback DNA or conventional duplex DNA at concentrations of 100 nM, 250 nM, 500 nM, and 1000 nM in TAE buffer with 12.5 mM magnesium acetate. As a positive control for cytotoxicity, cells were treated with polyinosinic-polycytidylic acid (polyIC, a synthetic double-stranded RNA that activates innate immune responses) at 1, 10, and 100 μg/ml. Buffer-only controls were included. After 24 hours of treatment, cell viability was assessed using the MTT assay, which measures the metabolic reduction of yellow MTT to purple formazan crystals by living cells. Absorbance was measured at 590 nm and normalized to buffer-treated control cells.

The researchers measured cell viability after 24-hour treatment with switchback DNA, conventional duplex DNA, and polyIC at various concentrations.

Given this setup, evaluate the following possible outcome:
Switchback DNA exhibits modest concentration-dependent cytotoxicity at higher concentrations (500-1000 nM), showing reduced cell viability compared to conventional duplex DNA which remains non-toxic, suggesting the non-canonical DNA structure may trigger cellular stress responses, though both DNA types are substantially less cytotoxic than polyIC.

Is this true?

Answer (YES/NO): NO